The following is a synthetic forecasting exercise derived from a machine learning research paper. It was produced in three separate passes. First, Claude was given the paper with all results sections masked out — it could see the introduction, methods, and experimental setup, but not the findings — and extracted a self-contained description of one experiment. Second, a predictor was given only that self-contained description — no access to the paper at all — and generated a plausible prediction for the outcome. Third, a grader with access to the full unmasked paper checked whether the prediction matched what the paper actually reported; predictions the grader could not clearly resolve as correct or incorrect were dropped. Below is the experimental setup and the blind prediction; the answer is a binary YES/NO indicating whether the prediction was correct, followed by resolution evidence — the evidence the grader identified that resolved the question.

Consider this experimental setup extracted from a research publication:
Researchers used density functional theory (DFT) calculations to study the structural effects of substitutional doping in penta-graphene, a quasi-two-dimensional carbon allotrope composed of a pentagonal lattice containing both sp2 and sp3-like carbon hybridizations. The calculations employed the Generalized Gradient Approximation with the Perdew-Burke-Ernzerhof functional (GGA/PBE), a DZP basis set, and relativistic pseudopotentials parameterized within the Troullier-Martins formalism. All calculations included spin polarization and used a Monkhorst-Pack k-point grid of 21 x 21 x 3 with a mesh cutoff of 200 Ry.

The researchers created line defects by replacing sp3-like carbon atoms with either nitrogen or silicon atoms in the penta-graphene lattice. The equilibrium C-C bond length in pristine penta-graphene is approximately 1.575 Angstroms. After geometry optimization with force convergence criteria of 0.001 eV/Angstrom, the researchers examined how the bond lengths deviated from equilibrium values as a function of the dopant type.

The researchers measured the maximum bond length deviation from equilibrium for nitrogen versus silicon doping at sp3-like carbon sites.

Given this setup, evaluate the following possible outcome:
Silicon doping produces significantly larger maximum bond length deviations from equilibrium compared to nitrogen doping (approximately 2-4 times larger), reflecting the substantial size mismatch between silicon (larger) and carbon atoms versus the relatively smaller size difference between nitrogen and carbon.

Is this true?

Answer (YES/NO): YES